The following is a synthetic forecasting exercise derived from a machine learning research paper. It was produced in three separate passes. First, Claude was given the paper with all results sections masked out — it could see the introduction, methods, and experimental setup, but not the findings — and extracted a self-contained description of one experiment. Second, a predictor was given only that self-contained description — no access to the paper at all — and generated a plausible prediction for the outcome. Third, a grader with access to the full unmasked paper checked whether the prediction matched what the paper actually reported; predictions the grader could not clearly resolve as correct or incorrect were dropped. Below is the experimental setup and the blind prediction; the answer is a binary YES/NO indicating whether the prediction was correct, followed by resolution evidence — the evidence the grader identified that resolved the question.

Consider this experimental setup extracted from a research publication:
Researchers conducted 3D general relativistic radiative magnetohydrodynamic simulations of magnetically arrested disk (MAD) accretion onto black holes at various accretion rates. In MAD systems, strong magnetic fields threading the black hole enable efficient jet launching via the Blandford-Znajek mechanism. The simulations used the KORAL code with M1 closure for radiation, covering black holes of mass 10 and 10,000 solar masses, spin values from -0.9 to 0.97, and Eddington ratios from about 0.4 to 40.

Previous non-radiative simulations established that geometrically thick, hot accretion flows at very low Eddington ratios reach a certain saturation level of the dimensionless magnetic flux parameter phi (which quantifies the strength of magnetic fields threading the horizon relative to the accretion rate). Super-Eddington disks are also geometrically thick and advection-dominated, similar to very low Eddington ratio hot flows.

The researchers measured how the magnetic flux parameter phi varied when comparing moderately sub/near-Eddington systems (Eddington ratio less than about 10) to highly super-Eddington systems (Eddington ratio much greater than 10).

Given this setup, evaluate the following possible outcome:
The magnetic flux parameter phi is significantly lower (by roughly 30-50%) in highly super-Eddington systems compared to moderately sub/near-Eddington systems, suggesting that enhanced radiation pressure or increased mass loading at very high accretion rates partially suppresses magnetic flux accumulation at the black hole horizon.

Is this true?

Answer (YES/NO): NO